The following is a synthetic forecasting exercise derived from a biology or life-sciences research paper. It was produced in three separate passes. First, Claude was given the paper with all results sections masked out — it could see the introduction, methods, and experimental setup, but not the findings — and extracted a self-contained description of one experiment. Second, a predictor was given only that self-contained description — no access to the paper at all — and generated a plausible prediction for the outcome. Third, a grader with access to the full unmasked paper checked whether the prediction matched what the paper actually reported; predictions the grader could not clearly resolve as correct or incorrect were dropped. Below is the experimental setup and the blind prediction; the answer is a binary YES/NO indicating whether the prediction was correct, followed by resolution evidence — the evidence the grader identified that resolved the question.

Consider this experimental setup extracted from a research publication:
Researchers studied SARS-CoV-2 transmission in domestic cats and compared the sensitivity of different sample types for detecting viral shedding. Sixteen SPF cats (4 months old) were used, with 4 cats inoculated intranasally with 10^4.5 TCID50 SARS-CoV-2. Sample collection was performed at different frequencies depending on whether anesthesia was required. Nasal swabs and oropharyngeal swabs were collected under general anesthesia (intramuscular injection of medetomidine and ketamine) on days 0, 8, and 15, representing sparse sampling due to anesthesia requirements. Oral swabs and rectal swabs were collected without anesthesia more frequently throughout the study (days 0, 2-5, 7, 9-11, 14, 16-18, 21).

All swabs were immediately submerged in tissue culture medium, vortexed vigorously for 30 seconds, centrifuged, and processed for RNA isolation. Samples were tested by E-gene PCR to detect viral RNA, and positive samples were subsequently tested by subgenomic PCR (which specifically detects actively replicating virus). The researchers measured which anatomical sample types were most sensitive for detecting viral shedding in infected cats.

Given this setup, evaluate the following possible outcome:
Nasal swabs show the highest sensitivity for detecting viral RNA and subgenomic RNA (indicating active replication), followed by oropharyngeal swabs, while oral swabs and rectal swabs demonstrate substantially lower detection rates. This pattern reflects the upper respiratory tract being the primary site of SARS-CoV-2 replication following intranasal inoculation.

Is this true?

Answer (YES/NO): NO